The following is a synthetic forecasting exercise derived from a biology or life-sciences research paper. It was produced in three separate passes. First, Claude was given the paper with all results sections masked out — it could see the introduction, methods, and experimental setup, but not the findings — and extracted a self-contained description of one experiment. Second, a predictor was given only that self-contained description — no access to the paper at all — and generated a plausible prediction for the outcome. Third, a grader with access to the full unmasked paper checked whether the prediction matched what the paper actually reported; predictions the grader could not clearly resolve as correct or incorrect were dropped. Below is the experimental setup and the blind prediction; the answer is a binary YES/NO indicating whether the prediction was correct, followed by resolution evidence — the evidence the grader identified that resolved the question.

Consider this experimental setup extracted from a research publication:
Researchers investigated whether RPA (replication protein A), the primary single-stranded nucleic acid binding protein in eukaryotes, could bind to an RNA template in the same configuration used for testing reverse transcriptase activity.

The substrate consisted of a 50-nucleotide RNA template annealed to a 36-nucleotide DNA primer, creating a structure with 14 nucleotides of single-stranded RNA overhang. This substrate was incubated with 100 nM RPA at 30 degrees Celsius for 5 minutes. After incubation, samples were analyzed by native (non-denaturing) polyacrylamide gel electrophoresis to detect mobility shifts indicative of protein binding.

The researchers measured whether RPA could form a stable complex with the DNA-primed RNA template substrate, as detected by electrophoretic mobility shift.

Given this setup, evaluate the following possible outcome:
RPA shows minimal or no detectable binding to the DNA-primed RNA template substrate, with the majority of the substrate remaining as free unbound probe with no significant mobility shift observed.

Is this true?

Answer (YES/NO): NO